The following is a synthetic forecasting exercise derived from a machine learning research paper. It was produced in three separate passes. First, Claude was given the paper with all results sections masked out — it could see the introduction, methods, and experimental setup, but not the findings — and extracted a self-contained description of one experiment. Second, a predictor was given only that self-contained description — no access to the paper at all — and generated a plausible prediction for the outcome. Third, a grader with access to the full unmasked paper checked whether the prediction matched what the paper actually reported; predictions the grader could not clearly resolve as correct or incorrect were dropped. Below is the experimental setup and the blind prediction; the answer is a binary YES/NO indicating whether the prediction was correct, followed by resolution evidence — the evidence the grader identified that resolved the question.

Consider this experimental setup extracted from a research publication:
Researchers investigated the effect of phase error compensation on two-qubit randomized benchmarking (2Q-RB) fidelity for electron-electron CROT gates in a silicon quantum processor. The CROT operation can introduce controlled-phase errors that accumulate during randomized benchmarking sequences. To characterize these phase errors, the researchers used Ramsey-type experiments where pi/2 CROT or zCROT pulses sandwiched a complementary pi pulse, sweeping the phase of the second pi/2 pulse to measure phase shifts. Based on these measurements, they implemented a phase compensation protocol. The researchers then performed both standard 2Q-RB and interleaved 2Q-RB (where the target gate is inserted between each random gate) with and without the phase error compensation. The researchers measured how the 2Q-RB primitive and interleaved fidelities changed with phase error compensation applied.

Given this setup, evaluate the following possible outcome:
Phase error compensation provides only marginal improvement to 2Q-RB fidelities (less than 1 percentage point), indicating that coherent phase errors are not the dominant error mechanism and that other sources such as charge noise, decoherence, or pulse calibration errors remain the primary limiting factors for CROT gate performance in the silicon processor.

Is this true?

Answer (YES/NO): NO